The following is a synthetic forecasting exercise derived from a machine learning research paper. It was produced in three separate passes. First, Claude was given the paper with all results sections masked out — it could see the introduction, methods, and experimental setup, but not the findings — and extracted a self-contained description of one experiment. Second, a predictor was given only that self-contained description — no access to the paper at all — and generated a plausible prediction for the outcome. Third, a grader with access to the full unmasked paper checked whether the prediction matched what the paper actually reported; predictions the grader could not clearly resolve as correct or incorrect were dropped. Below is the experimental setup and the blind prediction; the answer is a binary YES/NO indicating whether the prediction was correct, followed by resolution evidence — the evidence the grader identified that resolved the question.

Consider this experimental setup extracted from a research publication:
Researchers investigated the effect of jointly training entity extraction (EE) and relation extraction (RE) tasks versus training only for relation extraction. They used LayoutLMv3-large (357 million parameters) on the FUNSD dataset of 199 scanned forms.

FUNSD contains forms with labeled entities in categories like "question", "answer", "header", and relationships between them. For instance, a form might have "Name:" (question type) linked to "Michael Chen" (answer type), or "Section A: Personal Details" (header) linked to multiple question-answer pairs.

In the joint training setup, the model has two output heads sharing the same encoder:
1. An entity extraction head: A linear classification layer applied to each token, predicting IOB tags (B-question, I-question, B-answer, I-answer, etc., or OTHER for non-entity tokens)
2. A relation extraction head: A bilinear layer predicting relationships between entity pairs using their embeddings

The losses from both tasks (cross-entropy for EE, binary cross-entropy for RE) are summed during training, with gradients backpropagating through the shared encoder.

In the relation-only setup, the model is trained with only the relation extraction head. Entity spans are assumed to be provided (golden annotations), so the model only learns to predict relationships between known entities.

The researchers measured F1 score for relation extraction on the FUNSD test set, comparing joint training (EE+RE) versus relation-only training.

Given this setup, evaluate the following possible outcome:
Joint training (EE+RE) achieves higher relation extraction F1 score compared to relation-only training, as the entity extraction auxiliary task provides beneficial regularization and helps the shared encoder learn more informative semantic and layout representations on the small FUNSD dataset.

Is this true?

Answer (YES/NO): YES